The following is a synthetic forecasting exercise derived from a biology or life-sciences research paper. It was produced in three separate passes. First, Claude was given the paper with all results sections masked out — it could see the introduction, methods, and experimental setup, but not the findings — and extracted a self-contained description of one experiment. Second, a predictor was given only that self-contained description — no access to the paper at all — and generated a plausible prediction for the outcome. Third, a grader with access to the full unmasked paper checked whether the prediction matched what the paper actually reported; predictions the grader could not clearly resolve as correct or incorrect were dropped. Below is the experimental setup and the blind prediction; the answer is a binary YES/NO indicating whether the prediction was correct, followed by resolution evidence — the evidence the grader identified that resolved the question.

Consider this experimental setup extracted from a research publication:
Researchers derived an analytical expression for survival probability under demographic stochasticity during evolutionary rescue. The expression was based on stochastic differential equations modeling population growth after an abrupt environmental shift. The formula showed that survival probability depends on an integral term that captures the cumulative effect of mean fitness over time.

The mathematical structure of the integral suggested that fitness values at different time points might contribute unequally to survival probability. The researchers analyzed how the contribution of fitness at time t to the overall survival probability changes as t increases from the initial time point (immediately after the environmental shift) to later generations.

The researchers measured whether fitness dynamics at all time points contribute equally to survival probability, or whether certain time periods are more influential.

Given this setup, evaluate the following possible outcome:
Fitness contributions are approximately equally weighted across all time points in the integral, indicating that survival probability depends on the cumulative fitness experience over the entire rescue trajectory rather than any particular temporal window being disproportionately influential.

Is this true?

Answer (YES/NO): NO